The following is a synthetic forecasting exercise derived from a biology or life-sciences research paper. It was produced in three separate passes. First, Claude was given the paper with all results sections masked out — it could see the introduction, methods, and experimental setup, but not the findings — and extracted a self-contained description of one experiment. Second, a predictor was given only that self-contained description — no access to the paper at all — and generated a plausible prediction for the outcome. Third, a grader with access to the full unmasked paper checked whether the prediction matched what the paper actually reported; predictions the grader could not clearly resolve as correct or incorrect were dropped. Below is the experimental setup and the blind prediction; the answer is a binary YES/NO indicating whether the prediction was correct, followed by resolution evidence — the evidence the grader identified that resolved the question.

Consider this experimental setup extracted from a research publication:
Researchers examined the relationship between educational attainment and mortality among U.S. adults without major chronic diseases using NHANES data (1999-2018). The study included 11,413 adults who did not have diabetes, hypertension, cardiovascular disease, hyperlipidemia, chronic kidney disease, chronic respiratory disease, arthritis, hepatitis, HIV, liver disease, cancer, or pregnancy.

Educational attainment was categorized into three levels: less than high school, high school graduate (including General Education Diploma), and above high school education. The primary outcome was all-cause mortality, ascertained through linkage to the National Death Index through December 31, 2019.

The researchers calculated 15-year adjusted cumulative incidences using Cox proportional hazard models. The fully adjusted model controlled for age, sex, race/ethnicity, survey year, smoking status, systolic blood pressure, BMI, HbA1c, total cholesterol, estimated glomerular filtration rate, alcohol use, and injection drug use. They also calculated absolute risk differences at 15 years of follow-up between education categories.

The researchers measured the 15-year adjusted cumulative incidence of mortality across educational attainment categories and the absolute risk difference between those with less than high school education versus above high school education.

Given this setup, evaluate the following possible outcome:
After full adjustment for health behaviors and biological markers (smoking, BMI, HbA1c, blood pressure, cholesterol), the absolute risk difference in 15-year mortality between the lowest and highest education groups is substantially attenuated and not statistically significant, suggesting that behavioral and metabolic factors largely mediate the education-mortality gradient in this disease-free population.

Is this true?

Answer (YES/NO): NO